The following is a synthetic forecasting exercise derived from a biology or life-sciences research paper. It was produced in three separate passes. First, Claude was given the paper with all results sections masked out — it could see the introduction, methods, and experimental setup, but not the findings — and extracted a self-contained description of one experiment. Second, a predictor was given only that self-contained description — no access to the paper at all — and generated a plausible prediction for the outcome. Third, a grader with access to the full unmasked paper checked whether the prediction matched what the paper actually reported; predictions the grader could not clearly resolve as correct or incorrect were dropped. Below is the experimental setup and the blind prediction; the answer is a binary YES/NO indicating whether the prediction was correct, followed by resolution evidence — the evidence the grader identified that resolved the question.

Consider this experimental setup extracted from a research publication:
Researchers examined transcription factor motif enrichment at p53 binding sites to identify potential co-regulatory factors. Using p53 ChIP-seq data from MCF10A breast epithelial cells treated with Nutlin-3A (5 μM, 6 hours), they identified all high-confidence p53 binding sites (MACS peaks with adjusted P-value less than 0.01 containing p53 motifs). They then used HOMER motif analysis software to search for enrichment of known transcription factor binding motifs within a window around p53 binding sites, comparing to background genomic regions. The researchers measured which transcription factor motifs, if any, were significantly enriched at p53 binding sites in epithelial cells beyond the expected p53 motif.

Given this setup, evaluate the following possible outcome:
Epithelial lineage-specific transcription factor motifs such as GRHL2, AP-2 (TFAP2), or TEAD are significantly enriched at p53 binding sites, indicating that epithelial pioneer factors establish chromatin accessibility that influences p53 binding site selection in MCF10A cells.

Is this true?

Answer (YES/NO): NO